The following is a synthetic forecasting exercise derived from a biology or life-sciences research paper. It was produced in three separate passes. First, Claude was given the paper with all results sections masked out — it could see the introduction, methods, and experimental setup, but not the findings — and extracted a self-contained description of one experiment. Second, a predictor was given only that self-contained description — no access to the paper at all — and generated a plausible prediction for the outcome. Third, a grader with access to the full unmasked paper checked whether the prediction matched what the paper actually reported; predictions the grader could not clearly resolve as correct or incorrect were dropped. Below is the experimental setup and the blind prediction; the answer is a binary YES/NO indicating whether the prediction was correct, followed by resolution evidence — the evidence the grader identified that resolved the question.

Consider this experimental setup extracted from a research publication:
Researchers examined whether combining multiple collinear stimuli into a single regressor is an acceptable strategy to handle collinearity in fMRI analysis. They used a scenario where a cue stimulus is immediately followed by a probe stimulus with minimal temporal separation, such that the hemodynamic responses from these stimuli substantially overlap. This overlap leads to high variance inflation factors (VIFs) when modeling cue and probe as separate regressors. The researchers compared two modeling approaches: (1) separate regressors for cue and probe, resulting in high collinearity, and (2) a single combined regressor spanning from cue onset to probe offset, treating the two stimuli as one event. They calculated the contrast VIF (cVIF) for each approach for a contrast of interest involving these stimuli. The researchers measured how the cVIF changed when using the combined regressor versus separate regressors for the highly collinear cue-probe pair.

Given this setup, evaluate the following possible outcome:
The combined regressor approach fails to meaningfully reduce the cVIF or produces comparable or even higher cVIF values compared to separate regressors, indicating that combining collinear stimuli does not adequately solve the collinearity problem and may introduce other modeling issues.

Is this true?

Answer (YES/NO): NO